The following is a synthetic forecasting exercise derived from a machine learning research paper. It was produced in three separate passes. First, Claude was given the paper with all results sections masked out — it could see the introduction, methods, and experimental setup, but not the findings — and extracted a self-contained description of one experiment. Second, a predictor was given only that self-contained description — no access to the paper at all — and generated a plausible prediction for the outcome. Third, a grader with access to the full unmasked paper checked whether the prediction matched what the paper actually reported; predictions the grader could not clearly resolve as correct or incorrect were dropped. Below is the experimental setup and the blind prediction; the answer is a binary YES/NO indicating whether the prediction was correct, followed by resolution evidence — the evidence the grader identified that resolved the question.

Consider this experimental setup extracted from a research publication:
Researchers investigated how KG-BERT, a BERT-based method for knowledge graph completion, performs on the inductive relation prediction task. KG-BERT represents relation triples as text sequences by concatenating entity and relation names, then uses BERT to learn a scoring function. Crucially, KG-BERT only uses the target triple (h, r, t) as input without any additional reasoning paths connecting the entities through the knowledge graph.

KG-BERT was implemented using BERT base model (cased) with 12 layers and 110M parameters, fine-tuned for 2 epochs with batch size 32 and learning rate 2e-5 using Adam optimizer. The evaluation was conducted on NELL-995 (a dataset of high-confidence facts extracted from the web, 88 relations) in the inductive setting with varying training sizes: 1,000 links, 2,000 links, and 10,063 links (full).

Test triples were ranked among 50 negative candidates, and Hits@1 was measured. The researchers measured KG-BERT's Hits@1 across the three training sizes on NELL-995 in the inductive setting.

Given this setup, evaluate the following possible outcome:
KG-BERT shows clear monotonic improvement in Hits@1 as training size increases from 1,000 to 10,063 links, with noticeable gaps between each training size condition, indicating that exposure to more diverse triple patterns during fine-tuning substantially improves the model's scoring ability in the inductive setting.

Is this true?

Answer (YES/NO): NO